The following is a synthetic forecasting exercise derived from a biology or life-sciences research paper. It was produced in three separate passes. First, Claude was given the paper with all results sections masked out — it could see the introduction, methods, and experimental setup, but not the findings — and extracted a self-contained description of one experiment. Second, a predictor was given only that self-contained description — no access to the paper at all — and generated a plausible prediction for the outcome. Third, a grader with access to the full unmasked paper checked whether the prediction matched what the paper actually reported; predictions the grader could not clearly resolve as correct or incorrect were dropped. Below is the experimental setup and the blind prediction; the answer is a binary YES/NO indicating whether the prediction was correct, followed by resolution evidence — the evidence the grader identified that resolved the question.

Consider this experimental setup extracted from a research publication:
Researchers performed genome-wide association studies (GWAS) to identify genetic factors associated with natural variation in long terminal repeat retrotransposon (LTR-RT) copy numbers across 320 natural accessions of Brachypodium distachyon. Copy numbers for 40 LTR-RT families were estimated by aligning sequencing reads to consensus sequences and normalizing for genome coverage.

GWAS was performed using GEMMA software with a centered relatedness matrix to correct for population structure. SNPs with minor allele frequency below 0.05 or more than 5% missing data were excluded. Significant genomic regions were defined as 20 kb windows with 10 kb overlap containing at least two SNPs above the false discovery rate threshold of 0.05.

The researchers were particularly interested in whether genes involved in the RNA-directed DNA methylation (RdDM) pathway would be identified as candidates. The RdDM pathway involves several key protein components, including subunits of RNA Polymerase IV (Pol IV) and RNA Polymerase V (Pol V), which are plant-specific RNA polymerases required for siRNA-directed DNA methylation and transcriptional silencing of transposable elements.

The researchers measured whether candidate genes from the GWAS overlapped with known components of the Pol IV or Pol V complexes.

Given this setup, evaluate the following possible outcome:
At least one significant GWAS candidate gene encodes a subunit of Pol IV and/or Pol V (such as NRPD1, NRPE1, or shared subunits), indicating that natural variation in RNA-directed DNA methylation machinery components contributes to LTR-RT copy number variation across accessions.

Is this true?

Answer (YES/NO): NO